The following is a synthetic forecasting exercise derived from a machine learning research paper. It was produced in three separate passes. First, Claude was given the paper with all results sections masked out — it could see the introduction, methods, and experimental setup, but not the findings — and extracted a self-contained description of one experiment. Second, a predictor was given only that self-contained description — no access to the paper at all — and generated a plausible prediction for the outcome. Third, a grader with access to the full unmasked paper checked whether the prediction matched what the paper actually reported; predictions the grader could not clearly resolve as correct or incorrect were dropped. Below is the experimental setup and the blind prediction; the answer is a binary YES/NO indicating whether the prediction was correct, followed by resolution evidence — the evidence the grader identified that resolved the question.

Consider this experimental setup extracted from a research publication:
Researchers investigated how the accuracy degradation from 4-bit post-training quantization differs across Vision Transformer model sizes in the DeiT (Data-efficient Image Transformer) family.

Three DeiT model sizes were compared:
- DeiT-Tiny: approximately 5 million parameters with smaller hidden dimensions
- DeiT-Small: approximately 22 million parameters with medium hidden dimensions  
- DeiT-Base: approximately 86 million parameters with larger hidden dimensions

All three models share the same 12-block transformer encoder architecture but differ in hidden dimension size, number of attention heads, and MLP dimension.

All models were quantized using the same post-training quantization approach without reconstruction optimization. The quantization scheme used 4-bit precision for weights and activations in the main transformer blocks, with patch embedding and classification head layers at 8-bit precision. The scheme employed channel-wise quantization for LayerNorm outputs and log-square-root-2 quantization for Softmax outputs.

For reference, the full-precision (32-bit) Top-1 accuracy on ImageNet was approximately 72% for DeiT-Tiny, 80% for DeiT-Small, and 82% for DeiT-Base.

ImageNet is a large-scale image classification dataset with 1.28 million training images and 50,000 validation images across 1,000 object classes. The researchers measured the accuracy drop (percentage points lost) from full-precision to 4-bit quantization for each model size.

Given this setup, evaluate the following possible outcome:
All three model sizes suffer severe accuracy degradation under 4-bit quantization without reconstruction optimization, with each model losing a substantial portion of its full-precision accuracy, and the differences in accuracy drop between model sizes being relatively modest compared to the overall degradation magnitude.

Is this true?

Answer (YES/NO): NO